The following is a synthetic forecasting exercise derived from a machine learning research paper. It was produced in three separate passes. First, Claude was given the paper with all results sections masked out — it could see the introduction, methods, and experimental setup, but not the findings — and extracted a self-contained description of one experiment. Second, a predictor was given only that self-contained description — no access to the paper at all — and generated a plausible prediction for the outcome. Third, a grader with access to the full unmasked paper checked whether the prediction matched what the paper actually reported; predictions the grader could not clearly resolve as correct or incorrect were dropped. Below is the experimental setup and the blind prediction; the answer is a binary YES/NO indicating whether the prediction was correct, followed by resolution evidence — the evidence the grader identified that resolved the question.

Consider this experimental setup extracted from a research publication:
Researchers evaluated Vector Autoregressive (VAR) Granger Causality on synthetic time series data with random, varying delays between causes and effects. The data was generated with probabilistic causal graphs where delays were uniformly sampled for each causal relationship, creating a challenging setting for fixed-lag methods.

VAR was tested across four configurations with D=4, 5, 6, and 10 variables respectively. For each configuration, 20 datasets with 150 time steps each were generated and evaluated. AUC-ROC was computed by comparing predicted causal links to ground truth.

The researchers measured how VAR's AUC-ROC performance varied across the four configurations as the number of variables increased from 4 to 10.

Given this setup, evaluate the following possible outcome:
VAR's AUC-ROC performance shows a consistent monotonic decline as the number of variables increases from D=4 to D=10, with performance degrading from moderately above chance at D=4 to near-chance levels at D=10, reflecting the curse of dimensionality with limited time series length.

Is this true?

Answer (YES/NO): NO